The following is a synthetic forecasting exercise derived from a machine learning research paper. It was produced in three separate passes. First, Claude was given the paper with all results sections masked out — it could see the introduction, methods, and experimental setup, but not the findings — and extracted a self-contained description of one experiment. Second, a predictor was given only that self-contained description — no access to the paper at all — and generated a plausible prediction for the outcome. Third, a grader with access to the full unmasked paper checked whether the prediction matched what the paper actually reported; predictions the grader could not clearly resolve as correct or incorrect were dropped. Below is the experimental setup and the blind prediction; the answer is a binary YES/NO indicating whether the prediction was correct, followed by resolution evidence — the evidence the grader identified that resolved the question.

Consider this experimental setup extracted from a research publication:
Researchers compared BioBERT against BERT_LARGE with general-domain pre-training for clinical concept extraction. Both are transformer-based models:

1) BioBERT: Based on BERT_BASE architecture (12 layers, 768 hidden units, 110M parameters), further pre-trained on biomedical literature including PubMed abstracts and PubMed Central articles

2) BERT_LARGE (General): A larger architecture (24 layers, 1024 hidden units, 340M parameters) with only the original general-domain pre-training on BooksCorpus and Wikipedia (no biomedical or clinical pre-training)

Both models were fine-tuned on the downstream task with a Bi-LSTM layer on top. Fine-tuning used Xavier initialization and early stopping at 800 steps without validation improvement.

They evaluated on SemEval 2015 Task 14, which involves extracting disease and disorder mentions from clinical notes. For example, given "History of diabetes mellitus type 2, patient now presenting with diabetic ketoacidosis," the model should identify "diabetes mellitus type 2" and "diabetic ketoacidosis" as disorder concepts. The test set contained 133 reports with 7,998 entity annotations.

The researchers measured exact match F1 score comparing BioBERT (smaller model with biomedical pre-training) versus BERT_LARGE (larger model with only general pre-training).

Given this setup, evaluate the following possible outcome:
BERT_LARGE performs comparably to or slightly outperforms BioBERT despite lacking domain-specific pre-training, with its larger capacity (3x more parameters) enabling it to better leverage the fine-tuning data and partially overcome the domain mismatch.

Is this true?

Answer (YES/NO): NO